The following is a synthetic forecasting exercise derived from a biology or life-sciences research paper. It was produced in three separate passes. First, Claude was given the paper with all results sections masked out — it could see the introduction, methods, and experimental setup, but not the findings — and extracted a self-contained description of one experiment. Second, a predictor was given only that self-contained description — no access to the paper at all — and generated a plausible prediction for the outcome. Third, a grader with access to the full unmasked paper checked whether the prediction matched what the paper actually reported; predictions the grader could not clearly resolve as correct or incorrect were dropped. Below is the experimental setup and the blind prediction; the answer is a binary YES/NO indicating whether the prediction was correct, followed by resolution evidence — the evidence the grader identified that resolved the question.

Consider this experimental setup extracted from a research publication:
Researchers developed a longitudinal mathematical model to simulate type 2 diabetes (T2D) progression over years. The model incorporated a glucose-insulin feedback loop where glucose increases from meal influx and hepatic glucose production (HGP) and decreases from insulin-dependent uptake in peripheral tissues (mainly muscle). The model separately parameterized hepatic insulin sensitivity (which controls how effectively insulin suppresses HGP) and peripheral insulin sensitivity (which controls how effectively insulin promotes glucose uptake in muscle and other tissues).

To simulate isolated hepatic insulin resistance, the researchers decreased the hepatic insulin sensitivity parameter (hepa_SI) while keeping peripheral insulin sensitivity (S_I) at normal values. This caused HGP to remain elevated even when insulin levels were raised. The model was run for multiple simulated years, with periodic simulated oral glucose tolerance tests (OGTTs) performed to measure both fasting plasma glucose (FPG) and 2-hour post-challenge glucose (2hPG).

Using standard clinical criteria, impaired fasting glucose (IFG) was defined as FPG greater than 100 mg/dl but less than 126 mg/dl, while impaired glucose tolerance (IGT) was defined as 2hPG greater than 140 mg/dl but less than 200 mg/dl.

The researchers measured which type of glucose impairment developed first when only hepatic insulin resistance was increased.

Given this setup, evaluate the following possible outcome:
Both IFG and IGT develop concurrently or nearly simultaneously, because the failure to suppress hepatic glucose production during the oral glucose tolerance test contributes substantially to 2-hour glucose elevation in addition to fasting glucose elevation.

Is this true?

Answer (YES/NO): NO